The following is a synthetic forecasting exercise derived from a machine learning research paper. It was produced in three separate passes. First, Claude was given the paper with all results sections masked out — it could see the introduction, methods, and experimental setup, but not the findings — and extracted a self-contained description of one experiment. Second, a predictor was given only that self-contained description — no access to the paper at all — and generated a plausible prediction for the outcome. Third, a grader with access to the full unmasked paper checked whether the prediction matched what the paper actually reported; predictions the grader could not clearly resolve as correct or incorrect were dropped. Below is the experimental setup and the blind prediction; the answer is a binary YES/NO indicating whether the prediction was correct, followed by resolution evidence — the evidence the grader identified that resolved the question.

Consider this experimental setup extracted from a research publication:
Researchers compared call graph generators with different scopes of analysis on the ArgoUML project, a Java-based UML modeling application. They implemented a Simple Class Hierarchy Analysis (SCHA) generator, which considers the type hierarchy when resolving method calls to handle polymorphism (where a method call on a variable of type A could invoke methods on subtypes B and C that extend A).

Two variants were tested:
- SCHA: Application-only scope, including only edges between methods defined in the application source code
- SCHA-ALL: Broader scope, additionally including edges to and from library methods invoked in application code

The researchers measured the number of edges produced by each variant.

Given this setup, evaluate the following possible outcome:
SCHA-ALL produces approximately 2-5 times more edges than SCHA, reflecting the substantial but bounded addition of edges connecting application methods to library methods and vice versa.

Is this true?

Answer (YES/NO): NO